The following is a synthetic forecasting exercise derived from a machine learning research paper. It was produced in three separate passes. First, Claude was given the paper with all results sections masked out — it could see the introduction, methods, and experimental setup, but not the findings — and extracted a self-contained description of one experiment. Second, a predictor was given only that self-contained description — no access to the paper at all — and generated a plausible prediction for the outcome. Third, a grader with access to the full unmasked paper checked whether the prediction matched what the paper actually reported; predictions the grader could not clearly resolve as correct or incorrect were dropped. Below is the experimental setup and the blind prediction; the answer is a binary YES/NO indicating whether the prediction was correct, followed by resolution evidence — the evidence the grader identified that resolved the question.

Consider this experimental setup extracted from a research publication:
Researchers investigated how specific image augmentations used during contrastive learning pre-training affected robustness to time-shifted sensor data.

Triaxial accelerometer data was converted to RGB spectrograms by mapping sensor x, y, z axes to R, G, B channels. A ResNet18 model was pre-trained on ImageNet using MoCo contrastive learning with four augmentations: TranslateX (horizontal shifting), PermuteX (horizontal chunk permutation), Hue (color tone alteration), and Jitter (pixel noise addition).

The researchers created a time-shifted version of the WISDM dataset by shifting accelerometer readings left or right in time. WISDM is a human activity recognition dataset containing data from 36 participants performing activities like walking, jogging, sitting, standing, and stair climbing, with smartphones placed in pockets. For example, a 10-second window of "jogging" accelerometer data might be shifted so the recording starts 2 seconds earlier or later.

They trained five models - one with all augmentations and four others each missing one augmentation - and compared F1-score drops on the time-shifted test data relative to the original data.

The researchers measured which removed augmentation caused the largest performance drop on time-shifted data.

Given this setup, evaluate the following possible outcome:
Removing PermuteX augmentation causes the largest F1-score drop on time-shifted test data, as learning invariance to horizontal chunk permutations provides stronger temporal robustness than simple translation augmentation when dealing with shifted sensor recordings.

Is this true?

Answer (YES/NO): NO